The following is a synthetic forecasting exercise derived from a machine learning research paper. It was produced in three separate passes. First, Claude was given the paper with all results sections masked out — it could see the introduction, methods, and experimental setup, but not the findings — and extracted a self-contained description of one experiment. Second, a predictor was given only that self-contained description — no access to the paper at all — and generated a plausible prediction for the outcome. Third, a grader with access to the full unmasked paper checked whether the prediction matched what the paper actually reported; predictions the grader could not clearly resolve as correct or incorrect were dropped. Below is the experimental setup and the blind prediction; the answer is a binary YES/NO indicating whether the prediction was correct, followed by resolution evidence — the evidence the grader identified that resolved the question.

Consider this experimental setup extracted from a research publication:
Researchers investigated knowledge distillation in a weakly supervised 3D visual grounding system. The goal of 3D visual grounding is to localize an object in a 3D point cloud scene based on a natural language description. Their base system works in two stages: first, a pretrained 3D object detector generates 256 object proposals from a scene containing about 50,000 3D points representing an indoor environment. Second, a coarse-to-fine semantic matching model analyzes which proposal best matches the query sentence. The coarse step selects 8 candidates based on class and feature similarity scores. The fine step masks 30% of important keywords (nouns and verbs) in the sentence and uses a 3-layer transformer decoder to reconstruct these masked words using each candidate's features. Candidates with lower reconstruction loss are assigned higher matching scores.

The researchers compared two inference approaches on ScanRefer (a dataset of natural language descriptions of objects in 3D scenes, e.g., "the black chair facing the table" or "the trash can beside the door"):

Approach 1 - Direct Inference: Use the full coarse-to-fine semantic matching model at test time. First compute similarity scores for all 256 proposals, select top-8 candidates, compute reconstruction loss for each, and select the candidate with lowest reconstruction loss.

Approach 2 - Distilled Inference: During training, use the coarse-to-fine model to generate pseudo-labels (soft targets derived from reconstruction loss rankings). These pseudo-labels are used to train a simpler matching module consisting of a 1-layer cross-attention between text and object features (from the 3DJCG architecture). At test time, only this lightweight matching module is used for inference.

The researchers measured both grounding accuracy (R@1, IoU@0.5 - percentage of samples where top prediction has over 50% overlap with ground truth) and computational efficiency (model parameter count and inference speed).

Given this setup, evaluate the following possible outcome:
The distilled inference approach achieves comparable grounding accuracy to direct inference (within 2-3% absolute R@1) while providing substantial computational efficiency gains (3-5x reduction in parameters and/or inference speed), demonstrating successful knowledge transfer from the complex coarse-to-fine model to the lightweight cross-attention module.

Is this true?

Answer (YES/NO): NO